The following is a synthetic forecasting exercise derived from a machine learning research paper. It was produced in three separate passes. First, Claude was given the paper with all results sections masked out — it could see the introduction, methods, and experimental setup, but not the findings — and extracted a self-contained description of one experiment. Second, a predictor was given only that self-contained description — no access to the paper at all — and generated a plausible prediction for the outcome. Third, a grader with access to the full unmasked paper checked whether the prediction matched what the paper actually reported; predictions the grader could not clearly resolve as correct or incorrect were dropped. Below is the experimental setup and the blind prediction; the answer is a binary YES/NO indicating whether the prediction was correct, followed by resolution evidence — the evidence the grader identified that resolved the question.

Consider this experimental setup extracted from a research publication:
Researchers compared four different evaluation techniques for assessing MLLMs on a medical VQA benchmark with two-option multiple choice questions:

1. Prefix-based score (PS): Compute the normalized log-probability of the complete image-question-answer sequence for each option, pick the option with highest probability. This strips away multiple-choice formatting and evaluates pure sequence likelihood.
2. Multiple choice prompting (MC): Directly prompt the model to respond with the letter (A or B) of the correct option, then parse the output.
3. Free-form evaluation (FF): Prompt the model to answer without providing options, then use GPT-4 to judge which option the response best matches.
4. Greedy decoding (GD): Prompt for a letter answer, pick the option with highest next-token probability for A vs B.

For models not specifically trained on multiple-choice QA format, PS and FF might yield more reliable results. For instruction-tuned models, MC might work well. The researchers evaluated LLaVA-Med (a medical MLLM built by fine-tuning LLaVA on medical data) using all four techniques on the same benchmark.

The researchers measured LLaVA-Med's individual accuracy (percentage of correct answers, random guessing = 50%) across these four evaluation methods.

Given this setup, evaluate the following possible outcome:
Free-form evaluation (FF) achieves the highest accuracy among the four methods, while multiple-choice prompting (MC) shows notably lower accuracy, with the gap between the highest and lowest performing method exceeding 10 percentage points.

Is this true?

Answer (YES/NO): NO